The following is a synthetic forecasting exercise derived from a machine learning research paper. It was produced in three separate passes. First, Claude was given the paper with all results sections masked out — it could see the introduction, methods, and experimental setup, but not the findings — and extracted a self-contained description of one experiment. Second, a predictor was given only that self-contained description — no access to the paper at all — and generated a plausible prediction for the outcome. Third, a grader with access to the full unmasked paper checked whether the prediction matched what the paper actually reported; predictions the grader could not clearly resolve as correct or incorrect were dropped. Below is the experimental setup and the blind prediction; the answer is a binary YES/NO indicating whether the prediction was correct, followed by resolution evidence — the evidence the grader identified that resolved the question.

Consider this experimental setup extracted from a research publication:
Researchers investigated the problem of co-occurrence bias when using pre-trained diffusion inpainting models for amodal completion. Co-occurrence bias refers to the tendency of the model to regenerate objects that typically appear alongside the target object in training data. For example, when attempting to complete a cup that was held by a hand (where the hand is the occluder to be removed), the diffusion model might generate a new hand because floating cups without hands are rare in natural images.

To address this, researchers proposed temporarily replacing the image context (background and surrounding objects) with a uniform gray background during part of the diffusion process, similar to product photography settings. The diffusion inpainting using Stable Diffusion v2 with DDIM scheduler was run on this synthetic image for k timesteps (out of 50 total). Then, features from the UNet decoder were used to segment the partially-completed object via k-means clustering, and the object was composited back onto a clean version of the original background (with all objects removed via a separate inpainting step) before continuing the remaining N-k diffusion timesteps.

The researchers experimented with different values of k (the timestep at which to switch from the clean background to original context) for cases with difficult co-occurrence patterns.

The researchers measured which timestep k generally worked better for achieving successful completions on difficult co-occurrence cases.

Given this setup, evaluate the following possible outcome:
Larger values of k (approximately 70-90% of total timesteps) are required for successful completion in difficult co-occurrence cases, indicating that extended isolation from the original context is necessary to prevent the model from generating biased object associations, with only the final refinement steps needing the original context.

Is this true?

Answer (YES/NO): NO